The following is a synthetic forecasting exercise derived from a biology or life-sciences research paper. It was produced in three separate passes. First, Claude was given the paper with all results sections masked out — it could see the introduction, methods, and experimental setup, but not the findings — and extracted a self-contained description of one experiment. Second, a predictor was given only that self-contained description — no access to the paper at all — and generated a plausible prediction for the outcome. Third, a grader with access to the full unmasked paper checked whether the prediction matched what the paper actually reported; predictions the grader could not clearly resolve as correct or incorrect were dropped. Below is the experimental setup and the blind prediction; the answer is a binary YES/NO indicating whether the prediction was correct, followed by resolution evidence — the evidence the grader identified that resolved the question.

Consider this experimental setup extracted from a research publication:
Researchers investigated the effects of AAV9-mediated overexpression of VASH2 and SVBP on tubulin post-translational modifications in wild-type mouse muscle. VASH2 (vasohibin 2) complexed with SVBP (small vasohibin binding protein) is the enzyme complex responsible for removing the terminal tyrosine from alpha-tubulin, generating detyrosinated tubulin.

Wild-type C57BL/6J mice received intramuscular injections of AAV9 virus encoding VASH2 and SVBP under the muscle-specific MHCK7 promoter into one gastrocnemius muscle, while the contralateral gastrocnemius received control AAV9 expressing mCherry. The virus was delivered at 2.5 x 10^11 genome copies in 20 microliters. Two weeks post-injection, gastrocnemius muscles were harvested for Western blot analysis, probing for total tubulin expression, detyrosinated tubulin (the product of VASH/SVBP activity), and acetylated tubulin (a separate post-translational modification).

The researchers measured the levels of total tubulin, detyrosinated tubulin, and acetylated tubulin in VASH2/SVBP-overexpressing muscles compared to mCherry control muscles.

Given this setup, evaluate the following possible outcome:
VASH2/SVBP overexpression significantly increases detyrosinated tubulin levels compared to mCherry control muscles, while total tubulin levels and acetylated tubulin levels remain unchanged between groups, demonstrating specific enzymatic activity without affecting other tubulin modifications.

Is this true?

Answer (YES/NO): YES